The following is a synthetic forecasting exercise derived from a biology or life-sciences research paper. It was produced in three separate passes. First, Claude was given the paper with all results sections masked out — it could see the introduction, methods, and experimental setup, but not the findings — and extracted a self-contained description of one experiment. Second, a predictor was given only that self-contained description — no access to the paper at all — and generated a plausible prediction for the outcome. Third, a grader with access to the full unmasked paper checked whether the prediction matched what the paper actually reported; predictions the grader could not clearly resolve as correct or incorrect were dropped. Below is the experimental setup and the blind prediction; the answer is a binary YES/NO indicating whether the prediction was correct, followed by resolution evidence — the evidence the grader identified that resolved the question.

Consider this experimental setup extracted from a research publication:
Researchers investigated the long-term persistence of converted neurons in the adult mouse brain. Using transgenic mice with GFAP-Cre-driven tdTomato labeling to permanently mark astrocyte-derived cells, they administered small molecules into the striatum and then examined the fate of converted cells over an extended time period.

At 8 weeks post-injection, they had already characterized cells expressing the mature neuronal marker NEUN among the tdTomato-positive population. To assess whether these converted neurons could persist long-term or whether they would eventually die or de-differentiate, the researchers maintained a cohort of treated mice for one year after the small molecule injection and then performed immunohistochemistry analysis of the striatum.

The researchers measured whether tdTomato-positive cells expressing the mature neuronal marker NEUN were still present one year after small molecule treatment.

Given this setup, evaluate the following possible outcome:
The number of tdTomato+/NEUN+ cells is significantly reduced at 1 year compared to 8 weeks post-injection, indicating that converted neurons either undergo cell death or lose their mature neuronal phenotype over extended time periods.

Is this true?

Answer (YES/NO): NO